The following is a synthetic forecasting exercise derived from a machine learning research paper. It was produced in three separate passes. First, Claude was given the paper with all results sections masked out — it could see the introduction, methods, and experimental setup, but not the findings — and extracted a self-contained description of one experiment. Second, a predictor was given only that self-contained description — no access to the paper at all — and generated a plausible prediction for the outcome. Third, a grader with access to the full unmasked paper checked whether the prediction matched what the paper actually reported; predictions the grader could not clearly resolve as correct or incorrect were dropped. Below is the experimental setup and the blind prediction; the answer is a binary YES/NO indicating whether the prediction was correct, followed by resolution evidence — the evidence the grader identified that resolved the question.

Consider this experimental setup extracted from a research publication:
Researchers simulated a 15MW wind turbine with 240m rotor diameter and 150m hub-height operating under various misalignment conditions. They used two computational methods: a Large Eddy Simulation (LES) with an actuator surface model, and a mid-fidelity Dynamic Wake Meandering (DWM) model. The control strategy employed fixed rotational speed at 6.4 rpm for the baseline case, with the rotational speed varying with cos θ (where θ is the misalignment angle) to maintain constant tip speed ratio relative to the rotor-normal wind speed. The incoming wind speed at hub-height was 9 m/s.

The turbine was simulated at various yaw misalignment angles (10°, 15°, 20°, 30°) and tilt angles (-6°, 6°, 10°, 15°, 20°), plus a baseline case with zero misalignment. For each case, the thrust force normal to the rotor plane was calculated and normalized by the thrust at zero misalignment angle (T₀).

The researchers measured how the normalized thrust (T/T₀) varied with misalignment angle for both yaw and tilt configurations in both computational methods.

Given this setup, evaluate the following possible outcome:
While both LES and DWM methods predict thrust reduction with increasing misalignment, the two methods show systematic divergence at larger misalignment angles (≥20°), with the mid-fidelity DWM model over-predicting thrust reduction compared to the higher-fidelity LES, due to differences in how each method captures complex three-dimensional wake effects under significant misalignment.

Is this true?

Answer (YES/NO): NO